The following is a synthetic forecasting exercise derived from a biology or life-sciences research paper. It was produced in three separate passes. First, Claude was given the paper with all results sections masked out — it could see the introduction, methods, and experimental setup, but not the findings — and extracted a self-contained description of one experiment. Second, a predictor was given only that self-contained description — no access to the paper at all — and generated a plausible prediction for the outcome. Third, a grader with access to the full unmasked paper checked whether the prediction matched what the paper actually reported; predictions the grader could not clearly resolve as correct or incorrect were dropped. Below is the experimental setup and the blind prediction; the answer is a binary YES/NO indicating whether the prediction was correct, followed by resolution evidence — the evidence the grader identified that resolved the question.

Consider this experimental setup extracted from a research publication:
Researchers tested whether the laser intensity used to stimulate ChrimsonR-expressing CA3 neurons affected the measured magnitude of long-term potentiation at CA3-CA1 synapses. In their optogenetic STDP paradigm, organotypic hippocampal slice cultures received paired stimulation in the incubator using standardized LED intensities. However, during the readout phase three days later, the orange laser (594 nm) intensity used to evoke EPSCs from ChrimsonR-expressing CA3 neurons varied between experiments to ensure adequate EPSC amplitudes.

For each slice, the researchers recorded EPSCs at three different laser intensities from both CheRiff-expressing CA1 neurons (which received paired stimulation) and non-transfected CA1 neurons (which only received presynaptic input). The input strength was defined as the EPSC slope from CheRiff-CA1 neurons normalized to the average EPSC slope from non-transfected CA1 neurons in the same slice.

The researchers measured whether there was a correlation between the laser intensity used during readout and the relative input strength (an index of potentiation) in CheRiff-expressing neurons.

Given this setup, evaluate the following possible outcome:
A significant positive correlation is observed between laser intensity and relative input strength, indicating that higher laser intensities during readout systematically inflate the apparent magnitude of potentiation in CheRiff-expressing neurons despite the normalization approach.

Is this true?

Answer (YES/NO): NO